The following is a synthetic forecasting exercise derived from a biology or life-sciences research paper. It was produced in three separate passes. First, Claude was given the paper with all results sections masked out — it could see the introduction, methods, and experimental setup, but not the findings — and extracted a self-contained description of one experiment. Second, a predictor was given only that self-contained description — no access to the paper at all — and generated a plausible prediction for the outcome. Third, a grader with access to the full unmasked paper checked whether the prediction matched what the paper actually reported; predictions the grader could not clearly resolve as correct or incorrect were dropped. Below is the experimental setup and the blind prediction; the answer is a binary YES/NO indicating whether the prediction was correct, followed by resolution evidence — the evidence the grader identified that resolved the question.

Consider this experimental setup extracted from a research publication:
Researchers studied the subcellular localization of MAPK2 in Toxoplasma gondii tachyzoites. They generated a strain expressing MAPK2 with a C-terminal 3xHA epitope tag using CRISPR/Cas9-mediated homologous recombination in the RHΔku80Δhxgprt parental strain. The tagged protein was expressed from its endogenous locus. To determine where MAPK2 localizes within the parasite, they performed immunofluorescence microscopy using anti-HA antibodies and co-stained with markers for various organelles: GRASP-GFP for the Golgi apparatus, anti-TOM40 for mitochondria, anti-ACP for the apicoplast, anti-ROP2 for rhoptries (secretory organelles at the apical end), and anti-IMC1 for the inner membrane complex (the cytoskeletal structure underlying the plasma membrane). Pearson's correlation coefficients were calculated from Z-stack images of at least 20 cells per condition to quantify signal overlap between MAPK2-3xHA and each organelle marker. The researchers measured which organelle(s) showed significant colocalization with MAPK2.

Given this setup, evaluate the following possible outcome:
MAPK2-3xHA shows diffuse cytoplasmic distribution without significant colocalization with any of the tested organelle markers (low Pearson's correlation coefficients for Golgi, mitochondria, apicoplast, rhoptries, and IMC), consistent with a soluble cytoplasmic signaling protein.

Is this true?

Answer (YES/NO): NO